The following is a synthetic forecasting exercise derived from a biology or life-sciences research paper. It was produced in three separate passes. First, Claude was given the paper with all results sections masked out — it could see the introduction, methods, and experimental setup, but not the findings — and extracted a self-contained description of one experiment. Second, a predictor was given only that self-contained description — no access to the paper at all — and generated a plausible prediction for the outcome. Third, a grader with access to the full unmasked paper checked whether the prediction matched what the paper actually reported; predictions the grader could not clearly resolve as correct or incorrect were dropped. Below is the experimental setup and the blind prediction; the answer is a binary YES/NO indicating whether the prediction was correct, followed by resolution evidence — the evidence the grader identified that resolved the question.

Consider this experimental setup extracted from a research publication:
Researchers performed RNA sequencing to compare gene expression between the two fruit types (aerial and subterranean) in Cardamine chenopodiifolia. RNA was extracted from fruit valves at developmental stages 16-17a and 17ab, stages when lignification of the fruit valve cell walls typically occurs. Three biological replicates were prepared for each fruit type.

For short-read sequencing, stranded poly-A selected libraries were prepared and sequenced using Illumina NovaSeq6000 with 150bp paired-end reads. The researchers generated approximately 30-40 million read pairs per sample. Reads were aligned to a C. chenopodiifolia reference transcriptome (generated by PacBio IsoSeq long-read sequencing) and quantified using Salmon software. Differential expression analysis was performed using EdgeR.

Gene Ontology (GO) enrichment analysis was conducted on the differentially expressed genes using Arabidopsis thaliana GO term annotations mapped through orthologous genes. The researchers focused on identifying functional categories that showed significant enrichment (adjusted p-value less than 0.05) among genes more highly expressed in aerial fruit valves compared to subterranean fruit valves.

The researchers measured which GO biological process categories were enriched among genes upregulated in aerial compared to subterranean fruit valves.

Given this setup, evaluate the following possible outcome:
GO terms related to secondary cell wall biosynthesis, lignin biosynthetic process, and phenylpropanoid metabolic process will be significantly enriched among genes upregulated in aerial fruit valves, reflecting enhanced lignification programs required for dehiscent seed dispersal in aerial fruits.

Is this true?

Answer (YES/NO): YES